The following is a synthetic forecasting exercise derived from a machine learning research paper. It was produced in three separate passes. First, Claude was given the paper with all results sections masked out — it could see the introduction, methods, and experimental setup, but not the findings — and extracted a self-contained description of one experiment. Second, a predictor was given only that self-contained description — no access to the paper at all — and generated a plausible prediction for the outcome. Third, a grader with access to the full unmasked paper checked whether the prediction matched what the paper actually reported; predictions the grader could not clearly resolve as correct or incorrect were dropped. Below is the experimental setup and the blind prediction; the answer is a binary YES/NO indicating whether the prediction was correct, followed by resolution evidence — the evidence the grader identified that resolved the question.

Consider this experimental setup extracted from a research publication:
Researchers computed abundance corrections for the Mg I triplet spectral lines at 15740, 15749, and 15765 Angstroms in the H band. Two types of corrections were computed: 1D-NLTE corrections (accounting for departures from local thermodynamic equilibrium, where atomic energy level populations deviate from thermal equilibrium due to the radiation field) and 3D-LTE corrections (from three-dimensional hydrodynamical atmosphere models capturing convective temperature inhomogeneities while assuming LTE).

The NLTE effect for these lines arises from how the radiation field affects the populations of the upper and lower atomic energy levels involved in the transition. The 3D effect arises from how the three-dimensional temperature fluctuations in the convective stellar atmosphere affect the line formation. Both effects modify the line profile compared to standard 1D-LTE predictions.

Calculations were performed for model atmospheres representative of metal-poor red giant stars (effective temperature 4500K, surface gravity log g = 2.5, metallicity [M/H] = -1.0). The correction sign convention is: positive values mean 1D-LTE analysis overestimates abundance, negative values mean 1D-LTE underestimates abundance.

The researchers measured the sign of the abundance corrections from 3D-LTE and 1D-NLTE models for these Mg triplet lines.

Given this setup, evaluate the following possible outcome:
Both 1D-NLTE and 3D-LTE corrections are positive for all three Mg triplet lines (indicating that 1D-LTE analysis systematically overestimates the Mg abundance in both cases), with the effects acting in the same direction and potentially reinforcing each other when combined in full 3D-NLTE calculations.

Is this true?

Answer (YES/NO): NO